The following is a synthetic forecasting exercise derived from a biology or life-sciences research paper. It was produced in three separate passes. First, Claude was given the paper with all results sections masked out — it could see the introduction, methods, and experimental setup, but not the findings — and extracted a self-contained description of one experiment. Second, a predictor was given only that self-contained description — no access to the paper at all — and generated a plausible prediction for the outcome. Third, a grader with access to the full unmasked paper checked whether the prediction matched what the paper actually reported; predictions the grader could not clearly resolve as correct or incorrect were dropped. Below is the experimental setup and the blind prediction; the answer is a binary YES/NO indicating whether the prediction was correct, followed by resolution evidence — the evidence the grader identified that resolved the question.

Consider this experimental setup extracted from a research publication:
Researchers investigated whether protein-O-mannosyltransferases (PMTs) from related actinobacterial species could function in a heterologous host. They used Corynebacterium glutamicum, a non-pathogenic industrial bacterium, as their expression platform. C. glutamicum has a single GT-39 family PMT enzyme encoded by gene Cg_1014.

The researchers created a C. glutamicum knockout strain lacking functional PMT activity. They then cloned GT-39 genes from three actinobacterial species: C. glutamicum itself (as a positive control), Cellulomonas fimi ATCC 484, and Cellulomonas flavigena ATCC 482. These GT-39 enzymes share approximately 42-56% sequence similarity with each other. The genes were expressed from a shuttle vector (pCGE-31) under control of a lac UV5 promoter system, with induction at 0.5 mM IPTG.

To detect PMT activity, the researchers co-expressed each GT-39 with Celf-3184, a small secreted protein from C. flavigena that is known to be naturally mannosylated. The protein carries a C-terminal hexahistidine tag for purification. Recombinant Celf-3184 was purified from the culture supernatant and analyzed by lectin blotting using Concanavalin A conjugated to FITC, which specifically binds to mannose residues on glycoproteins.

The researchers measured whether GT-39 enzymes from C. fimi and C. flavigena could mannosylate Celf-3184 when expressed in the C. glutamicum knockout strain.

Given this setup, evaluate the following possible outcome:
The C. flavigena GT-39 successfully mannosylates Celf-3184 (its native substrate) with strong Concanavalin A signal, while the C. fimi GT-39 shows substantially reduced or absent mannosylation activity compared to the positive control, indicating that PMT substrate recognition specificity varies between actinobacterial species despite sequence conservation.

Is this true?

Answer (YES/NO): NO